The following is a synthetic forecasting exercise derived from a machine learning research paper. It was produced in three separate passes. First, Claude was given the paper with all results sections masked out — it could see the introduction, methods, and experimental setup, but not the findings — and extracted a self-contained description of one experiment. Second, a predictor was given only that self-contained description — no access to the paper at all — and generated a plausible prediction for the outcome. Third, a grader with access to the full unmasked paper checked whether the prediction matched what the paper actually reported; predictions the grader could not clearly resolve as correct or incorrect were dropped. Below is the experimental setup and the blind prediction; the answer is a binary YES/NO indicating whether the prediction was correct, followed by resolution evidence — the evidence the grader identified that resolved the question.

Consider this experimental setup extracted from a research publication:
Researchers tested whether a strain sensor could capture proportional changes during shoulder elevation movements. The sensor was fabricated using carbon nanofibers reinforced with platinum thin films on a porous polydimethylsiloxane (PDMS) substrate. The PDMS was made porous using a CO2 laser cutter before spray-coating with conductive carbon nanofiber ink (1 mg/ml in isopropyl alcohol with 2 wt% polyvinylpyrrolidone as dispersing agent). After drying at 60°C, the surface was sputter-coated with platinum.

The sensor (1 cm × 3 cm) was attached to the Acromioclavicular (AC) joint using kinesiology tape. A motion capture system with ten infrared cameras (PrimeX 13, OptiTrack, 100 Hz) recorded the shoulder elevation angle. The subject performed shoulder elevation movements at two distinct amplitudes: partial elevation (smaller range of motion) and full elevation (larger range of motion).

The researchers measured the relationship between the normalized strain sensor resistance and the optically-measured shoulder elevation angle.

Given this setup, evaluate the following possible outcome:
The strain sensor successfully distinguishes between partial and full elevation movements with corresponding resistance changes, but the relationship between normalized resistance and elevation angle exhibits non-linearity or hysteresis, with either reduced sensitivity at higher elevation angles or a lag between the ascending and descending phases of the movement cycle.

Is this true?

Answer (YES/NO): NO